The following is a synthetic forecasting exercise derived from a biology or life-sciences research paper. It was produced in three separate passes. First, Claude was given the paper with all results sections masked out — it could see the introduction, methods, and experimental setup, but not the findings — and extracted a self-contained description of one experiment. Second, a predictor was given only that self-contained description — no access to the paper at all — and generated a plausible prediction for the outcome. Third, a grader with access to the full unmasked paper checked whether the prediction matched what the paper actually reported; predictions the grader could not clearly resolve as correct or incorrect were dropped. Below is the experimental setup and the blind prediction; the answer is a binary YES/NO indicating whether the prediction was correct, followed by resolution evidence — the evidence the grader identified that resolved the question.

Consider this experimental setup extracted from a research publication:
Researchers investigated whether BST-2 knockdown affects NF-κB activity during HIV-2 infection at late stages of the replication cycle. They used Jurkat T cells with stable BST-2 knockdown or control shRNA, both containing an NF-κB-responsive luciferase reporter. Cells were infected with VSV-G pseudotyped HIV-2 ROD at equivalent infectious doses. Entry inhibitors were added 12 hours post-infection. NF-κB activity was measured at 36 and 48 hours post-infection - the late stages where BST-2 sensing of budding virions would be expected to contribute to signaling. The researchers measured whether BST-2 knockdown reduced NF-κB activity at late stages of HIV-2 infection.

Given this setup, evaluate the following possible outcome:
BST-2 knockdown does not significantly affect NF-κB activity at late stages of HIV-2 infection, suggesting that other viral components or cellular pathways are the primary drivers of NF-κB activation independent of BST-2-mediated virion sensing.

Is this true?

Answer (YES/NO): NO